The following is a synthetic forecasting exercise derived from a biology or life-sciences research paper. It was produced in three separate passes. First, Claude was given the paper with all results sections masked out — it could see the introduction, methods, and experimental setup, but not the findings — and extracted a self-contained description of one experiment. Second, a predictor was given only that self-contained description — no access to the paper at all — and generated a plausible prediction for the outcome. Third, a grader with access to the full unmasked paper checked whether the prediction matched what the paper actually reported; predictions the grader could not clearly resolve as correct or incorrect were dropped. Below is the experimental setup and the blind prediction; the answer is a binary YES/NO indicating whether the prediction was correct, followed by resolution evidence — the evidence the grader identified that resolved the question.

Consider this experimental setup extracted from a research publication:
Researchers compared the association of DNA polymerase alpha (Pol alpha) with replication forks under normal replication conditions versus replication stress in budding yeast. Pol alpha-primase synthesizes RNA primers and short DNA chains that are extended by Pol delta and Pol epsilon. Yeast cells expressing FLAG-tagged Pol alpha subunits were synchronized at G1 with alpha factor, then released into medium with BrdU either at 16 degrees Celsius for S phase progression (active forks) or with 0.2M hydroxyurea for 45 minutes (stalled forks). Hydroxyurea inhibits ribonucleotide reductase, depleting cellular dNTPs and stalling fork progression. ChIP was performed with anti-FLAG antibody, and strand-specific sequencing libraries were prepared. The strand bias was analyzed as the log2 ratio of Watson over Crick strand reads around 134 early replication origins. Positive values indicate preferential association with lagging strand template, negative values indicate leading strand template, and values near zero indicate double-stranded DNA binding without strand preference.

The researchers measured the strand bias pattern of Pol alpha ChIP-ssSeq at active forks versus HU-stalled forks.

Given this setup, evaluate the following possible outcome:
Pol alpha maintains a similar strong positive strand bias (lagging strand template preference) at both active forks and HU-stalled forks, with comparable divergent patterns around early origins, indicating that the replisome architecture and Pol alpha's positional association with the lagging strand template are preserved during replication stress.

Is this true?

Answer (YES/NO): YES